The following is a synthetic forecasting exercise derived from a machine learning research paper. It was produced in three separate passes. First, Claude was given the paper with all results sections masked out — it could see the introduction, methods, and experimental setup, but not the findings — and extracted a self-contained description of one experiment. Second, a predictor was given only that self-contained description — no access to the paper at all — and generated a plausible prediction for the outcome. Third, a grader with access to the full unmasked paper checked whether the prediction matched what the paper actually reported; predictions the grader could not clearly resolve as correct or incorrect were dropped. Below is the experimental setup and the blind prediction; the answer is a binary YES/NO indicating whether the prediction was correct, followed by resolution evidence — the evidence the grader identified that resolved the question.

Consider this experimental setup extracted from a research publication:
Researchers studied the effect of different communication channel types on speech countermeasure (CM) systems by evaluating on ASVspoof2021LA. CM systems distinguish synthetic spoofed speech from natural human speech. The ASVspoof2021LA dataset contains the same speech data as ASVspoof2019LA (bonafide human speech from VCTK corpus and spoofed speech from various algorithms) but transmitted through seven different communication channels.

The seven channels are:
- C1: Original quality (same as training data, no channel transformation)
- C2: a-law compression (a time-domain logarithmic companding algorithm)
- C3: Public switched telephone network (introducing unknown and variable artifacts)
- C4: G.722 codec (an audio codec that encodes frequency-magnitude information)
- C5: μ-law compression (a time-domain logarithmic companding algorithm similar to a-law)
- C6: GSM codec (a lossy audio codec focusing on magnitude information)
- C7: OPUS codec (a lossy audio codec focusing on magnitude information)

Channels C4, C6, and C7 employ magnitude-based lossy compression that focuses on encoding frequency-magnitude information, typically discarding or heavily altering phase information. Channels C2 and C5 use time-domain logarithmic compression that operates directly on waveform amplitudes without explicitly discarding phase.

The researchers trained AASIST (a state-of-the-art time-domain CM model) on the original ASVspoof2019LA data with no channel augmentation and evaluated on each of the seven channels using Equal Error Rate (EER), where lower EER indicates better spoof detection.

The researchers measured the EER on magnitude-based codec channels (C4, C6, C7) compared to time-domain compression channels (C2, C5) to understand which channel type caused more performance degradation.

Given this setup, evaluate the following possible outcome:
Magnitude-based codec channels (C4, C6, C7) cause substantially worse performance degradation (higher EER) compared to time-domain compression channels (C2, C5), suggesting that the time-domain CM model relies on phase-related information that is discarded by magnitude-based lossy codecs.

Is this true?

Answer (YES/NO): NO